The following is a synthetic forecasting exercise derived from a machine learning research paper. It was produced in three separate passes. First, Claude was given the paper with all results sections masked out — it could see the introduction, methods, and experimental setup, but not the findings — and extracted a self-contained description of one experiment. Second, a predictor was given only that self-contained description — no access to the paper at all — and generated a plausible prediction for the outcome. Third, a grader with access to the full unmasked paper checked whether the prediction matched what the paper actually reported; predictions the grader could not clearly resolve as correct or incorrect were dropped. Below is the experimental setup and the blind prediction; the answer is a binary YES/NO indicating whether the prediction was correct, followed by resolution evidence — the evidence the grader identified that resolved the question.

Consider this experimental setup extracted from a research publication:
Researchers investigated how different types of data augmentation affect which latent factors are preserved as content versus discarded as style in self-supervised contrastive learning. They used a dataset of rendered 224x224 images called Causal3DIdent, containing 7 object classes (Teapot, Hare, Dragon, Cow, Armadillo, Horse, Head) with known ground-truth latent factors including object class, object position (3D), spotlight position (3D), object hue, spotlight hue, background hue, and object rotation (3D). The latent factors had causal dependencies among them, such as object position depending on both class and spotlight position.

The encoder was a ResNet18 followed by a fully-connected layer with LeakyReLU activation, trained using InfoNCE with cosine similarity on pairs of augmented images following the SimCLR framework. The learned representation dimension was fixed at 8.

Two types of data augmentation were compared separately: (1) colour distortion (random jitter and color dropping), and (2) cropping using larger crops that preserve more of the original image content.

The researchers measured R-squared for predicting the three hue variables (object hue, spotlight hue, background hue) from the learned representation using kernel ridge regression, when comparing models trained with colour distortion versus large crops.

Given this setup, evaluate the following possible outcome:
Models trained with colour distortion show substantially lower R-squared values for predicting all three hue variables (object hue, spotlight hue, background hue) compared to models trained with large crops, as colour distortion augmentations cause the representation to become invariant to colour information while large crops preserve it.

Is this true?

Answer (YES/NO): NO